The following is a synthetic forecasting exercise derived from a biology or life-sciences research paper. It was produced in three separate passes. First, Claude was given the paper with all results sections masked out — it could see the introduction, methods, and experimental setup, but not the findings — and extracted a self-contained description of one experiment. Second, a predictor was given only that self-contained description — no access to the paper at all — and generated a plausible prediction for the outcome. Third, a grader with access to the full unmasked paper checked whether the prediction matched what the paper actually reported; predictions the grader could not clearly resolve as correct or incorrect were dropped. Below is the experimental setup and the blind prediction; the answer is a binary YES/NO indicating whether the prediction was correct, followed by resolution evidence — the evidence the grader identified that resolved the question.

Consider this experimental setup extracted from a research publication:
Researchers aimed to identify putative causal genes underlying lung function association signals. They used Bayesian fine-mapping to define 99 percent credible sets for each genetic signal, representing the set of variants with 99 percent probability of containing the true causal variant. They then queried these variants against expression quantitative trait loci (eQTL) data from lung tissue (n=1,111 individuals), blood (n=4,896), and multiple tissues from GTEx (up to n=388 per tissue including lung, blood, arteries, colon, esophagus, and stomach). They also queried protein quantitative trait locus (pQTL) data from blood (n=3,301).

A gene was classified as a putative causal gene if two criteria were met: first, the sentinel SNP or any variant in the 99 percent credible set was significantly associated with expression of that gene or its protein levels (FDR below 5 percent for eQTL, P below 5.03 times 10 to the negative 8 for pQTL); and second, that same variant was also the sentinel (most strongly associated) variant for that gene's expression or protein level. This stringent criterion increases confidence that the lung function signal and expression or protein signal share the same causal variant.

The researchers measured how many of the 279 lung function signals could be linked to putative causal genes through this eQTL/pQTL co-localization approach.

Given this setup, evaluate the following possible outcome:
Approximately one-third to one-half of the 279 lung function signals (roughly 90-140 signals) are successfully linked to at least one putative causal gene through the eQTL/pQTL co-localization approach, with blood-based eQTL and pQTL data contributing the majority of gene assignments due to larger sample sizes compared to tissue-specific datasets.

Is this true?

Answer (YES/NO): NO